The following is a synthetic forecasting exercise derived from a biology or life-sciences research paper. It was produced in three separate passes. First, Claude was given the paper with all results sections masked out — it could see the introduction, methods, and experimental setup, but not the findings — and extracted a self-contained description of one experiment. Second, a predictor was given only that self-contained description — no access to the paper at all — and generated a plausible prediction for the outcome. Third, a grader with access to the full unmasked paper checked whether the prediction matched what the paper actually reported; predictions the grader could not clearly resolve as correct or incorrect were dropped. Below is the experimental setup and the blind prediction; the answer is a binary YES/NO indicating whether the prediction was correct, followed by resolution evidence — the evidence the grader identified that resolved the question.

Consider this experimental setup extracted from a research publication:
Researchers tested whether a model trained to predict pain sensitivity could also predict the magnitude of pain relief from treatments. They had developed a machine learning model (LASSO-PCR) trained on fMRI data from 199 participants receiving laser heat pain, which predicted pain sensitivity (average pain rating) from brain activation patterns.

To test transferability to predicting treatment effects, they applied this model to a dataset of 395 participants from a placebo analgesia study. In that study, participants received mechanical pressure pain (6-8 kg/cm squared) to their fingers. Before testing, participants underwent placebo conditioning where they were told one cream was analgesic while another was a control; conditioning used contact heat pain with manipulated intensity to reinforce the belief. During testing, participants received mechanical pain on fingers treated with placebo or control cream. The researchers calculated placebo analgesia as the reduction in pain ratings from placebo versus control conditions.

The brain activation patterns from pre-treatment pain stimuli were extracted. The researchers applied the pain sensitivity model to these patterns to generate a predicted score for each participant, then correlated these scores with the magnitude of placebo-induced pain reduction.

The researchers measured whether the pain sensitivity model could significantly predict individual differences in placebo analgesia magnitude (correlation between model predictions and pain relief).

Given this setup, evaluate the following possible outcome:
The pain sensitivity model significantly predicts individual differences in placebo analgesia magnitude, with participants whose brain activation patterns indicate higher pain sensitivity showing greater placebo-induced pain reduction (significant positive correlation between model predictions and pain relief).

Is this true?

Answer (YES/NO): YES